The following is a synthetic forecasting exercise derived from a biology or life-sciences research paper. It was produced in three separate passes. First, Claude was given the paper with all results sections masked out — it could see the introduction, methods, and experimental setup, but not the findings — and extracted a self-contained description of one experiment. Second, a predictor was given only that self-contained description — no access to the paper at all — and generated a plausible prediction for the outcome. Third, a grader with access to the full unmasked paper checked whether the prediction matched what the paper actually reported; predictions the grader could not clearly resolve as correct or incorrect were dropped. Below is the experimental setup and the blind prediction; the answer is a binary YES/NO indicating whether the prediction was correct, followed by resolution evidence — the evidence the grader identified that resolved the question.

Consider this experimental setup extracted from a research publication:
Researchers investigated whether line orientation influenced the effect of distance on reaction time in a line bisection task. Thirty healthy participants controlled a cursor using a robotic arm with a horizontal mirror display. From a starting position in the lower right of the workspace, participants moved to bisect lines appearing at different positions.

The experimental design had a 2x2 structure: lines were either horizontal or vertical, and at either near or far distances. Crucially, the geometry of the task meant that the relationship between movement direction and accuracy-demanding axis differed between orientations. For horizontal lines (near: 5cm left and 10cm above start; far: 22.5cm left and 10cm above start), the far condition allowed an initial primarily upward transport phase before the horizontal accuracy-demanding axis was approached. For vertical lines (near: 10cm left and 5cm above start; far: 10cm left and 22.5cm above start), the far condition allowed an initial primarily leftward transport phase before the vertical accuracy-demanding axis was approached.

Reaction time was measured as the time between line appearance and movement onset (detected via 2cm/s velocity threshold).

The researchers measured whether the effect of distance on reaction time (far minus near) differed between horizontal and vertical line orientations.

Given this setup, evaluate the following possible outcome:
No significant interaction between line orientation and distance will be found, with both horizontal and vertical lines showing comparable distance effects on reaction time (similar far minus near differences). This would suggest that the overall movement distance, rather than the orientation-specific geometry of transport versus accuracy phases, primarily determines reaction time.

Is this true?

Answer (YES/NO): NO